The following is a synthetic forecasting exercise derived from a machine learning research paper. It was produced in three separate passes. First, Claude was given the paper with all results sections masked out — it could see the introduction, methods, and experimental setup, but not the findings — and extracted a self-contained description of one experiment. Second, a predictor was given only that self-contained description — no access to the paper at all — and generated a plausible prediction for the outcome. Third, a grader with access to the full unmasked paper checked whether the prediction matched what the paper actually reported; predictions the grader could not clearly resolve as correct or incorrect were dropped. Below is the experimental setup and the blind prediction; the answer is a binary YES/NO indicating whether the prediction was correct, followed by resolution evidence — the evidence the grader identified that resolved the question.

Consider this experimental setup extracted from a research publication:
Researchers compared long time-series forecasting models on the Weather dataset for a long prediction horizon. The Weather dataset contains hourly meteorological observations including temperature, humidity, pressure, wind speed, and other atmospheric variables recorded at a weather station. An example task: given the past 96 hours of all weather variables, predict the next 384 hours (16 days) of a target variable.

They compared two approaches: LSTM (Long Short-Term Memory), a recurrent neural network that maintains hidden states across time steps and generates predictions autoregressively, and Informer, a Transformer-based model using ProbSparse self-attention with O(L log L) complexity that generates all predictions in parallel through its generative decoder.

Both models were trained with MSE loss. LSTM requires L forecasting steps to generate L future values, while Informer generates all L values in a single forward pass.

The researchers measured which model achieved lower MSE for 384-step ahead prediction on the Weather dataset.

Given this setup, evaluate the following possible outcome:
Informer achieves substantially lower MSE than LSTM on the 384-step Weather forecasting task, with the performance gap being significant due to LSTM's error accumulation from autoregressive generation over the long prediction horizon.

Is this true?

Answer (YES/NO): NO